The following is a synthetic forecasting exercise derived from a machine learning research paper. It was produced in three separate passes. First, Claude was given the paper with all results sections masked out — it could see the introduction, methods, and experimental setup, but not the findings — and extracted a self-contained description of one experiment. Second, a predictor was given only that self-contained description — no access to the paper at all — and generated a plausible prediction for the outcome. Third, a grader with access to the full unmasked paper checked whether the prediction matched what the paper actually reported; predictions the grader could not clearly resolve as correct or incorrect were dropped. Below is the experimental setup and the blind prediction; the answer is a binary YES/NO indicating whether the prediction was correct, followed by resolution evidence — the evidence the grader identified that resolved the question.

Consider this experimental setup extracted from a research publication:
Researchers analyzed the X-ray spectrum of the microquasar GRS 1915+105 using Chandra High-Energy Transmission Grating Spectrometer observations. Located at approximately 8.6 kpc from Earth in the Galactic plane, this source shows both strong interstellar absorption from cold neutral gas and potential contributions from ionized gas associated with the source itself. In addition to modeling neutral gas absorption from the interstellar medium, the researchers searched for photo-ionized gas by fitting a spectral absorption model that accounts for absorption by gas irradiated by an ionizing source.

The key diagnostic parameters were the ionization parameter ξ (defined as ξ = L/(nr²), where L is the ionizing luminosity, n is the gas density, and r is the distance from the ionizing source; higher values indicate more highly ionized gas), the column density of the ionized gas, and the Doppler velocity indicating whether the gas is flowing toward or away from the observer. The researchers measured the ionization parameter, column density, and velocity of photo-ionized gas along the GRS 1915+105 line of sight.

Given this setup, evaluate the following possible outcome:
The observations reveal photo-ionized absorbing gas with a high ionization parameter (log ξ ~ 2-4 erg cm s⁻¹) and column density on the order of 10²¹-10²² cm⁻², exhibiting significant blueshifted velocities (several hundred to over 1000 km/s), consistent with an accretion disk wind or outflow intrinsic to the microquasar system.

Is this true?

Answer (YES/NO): NO